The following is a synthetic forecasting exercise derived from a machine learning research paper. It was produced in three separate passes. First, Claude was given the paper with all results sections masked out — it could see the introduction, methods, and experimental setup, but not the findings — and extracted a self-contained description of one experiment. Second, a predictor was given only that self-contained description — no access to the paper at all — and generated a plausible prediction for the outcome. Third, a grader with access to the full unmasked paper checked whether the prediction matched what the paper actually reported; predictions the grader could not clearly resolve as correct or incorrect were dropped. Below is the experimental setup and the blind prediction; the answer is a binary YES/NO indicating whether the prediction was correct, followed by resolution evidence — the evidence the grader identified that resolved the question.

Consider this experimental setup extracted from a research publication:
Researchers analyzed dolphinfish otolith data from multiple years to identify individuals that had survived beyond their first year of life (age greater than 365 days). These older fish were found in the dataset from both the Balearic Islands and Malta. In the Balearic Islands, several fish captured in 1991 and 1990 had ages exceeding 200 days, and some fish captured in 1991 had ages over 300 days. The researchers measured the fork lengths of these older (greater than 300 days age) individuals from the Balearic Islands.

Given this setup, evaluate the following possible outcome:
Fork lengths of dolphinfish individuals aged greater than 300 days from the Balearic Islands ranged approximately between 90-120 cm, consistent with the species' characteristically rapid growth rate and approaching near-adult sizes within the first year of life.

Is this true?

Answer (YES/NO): NO